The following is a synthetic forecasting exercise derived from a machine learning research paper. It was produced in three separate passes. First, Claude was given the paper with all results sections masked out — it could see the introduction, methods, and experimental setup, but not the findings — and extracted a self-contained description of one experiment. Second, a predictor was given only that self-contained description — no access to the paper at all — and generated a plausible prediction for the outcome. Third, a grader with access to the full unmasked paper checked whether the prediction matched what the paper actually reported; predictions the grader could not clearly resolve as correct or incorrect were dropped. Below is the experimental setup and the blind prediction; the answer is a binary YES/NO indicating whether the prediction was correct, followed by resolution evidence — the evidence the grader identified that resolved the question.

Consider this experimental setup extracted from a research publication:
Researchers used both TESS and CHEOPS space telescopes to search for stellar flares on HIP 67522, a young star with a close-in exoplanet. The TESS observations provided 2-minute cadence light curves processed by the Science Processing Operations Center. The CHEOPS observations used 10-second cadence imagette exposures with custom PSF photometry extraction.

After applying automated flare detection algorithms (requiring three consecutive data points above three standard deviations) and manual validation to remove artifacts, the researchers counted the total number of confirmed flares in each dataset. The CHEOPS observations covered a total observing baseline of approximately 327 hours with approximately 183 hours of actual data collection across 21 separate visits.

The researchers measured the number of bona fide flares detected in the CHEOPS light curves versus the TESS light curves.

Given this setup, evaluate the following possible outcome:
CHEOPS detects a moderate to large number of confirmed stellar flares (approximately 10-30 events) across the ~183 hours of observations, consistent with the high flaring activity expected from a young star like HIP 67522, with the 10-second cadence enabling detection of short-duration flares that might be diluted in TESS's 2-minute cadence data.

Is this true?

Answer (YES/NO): NO